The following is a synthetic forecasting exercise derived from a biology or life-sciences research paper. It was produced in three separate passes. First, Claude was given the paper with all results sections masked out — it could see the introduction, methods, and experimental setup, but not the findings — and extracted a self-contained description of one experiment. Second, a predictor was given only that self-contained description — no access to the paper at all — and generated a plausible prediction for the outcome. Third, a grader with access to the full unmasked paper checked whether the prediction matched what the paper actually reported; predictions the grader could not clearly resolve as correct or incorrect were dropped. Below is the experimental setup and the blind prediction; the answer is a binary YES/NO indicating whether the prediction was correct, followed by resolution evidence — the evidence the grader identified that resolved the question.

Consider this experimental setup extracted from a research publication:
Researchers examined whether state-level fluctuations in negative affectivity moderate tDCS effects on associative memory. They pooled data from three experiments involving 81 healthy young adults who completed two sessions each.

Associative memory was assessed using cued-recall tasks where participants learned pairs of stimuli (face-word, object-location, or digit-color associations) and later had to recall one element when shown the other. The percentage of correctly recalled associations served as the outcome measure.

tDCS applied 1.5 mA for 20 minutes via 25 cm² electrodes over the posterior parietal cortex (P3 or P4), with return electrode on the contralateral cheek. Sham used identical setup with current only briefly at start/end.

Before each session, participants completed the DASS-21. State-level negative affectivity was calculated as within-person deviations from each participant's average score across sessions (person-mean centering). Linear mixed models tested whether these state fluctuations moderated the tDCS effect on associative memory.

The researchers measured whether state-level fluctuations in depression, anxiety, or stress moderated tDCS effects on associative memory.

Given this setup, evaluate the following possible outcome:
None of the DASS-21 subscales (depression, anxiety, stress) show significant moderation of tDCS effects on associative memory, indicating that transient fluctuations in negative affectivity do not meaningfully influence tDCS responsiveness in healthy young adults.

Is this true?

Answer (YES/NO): YES